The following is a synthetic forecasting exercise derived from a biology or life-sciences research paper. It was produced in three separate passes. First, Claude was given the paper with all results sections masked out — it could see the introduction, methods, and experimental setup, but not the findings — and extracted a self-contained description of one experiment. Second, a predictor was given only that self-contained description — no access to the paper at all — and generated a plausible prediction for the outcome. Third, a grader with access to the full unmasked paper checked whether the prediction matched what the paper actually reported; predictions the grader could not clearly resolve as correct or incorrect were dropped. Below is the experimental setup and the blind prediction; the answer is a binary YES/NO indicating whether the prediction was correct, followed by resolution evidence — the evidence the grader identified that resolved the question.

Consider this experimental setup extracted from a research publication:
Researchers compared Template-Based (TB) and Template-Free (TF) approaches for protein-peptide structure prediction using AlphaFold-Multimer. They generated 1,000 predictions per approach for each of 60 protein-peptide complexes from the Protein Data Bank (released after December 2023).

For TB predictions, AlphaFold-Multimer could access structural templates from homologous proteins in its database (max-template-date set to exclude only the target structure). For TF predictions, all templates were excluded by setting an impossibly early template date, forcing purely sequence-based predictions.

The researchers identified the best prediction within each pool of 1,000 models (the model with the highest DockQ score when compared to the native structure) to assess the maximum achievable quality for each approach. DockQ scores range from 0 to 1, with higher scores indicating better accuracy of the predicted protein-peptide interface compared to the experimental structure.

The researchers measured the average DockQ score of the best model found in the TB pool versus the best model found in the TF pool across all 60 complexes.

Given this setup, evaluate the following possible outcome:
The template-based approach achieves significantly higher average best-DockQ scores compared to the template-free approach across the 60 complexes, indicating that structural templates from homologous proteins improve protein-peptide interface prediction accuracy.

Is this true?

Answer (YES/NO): YES